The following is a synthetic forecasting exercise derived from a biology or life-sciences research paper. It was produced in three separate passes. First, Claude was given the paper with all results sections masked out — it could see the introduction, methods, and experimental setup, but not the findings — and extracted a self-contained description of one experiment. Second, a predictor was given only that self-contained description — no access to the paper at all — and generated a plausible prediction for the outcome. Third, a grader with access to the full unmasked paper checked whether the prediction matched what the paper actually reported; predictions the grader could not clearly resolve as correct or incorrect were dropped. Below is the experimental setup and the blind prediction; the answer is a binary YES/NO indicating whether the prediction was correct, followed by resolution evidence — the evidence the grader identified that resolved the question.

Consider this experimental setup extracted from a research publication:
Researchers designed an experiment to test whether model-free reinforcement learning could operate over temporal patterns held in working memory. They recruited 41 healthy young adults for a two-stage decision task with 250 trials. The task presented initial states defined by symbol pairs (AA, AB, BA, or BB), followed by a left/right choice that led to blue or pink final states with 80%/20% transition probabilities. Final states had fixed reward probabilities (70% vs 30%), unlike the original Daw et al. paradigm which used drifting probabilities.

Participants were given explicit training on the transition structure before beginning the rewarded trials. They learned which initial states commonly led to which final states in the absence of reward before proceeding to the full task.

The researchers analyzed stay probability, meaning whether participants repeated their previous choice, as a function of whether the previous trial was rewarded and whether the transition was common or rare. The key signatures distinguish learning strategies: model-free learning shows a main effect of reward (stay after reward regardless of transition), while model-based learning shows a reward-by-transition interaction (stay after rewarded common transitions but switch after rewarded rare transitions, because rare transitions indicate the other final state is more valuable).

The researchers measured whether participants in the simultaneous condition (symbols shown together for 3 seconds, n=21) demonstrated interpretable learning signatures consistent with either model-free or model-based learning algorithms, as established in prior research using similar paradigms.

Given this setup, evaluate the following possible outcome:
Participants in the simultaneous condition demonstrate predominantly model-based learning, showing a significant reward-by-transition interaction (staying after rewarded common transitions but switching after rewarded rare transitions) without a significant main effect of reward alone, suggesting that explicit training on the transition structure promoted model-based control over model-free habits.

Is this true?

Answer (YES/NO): NO